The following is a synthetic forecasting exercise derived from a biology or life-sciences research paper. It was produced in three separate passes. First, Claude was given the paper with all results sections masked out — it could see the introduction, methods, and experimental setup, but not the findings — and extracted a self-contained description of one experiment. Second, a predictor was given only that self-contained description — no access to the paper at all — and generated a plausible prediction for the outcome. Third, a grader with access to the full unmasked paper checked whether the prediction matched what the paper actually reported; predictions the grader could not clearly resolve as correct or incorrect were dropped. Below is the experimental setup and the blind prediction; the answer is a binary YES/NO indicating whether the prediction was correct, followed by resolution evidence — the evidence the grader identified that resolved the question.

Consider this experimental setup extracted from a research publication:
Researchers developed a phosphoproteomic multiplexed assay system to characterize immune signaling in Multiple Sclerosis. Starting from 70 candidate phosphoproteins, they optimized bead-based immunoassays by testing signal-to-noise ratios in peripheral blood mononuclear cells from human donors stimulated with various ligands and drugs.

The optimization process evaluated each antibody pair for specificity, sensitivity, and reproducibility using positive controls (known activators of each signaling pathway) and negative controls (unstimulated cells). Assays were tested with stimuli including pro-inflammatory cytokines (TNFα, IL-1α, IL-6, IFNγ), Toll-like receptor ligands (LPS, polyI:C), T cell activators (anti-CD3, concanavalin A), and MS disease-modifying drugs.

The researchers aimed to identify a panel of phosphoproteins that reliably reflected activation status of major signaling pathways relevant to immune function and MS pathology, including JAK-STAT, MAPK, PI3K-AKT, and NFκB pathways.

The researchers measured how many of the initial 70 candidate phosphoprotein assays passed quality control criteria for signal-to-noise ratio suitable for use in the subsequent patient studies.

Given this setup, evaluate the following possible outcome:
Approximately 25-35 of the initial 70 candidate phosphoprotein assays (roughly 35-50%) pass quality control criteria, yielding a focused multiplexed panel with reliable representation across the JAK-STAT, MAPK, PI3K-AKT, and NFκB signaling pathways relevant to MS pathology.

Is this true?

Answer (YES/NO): NO